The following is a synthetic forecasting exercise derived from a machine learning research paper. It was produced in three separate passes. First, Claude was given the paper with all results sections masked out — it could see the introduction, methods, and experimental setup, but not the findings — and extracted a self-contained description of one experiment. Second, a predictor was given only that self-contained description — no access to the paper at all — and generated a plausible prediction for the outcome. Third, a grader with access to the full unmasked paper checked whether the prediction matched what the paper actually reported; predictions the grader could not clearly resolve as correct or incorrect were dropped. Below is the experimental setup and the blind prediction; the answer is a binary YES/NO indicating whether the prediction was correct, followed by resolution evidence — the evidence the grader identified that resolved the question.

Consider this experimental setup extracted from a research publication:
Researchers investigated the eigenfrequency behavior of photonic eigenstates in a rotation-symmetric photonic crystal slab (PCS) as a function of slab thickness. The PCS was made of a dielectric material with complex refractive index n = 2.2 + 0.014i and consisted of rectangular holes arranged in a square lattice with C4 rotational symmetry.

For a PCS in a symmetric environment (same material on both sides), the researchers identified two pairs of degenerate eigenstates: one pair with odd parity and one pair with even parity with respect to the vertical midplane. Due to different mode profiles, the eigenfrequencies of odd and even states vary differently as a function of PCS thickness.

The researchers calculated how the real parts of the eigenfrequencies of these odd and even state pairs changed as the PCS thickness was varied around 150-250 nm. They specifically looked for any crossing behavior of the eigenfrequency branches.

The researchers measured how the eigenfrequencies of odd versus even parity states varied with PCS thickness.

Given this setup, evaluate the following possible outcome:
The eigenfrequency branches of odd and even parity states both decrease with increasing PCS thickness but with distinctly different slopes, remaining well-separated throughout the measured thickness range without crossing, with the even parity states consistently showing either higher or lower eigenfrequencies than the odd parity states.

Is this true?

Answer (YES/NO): NO